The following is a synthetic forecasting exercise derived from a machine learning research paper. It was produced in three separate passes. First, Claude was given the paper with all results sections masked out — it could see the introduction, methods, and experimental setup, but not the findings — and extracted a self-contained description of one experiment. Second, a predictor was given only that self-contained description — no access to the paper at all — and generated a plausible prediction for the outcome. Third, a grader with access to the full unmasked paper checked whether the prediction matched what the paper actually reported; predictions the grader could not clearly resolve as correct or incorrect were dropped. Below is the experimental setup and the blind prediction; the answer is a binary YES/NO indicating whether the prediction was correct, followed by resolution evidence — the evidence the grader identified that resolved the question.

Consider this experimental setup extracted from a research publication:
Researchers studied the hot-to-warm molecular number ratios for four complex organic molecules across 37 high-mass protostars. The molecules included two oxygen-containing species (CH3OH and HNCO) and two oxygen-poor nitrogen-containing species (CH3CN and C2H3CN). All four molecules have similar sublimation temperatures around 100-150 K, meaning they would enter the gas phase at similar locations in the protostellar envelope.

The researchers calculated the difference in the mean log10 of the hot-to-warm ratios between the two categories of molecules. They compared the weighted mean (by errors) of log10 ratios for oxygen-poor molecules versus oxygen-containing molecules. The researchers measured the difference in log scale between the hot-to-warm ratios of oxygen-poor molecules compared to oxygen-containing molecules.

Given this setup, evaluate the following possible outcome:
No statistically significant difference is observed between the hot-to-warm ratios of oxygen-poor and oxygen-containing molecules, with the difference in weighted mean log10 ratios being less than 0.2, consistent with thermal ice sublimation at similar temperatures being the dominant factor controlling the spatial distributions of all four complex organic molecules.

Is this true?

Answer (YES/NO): NO